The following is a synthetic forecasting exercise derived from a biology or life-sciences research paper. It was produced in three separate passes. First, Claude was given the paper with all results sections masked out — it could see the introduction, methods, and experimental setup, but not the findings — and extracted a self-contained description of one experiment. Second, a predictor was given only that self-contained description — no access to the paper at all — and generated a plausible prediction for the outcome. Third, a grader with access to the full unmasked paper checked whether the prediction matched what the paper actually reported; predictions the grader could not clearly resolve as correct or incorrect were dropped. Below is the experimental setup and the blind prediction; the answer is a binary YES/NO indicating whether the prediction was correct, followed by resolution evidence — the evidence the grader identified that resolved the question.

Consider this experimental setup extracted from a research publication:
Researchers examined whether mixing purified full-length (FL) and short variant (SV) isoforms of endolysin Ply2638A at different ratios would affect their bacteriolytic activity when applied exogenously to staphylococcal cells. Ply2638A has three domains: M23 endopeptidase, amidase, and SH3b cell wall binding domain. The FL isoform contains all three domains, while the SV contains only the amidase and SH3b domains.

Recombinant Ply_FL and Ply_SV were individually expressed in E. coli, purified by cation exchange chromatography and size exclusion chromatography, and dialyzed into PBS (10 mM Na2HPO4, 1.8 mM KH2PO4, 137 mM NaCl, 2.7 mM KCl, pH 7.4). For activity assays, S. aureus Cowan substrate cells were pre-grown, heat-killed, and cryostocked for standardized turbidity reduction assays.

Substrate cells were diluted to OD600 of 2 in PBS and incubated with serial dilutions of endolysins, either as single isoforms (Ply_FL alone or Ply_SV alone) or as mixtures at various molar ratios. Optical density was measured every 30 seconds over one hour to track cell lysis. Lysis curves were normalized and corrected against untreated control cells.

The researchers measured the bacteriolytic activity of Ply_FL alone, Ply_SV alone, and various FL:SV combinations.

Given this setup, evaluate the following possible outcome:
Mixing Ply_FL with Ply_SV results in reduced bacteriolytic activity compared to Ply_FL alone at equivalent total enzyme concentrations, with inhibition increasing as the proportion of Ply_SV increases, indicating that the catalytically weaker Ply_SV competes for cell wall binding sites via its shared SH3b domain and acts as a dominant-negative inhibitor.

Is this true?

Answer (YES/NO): NO